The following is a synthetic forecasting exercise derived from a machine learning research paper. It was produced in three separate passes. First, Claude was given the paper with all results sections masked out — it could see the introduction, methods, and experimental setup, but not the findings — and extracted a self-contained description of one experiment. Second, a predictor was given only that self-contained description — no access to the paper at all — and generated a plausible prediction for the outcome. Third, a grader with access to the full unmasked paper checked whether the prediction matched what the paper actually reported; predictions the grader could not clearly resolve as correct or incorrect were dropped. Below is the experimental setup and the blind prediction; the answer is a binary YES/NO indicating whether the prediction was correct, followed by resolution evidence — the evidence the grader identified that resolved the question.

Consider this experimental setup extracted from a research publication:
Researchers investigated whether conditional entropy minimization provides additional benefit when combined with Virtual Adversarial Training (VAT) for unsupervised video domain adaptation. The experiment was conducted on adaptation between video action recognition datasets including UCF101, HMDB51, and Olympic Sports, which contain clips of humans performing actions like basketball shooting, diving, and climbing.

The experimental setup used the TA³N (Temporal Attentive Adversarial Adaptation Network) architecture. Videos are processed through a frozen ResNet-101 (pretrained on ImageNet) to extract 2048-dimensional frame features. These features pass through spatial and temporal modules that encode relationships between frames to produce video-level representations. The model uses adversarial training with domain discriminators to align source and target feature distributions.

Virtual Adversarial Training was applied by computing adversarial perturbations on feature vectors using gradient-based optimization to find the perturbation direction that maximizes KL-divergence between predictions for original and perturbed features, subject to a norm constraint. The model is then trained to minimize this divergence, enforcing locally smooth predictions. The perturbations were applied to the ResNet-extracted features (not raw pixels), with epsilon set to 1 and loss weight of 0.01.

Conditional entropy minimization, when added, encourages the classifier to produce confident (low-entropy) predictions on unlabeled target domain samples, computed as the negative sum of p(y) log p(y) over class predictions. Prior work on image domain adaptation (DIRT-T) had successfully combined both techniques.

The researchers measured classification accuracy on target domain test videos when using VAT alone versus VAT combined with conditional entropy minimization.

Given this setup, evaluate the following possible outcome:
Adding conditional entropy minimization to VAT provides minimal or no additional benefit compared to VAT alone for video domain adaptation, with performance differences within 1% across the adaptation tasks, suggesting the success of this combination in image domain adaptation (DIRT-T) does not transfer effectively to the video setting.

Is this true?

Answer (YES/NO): YES